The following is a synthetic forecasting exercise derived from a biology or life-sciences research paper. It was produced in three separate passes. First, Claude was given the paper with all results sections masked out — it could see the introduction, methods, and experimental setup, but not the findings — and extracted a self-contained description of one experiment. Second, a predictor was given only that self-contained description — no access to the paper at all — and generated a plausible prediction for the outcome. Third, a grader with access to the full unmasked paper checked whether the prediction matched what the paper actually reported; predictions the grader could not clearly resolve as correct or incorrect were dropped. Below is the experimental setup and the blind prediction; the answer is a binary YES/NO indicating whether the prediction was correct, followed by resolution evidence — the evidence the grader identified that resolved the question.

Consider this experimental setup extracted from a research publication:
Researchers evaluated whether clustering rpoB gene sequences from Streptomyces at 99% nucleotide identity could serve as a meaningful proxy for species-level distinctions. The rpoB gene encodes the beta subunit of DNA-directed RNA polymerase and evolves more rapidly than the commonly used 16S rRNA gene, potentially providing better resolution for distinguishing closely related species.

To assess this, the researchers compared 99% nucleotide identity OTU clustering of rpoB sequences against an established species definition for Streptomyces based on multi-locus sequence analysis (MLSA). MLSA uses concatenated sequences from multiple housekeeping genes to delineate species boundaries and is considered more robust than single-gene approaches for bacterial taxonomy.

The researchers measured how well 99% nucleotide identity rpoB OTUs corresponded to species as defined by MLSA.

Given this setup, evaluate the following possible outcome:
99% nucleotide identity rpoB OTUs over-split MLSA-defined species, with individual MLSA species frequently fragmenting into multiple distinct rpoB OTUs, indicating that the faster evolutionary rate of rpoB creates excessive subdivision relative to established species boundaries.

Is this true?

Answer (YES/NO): NO